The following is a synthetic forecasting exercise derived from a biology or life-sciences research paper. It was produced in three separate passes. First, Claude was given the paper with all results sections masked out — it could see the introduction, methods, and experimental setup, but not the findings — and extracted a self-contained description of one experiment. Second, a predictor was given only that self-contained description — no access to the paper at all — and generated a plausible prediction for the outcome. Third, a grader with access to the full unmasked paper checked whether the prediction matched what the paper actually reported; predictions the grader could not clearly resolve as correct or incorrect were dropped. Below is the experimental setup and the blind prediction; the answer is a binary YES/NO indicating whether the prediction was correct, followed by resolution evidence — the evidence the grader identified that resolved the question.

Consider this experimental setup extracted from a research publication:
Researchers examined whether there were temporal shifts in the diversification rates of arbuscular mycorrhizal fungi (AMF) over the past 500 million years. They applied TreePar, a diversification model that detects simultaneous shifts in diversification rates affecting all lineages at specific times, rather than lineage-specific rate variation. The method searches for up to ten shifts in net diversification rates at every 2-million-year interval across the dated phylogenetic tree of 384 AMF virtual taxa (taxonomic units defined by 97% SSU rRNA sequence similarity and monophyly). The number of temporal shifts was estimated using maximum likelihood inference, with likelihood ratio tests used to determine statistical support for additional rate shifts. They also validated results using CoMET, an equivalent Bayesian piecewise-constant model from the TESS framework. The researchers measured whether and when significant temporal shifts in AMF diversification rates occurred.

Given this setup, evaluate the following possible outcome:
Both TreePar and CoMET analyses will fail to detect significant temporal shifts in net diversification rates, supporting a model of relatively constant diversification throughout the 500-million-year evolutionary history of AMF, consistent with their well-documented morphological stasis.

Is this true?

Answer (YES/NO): NO